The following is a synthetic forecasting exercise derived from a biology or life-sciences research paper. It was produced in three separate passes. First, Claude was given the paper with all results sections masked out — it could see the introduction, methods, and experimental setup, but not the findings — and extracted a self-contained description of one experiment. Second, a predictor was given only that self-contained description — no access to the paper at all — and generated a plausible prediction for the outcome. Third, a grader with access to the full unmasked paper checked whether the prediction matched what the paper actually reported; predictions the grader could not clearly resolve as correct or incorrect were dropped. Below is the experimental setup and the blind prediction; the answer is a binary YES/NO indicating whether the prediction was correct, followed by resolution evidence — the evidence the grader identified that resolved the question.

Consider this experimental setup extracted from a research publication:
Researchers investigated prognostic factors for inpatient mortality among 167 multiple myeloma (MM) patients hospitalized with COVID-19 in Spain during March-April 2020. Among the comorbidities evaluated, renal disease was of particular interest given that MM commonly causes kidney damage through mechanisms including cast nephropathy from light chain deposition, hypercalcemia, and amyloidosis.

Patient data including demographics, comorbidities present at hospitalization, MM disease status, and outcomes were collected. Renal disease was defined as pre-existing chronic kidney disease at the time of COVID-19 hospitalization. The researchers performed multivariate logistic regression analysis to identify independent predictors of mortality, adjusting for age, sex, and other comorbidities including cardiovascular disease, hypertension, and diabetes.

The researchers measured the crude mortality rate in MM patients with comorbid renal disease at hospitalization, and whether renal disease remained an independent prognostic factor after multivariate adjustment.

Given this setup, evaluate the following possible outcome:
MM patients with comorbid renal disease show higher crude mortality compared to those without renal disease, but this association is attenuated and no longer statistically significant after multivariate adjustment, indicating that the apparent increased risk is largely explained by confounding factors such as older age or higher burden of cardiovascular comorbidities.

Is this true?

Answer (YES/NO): NO